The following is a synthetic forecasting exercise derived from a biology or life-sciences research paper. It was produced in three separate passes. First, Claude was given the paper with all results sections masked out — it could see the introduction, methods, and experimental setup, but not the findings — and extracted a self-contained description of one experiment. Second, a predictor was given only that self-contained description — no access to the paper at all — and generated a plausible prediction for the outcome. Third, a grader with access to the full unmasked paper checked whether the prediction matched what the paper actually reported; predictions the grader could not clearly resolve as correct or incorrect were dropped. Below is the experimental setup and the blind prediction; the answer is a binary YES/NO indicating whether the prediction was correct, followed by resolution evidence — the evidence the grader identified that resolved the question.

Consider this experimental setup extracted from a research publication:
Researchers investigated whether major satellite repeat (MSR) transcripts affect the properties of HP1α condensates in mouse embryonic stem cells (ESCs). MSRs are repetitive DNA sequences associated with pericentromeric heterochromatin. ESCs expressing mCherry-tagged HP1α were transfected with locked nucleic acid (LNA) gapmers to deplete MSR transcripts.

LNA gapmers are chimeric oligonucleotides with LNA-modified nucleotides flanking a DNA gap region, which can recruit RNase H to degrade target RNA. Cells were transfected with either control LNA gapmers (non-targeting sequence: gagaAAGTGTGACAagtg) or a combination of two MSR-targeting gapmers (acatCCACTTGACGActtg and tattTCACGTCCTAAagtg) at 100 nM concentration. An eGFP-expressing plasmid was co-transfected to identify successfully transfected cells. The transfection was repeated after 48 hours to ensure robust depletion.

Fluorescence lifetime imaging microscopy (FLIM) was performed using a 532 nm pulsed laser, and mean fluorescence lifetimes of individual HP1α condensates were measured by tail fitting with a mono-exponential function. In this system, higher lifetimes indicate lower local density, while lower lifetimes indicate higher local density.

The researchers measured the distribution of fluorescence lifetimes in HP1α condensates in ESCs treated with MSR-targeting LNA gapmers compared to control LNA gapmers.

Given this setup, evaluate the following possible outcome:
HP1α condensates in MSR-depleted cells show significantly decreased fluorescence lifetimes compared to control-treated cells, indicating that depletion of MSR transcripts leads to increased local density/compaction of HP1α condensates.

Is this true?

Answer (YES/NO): NO